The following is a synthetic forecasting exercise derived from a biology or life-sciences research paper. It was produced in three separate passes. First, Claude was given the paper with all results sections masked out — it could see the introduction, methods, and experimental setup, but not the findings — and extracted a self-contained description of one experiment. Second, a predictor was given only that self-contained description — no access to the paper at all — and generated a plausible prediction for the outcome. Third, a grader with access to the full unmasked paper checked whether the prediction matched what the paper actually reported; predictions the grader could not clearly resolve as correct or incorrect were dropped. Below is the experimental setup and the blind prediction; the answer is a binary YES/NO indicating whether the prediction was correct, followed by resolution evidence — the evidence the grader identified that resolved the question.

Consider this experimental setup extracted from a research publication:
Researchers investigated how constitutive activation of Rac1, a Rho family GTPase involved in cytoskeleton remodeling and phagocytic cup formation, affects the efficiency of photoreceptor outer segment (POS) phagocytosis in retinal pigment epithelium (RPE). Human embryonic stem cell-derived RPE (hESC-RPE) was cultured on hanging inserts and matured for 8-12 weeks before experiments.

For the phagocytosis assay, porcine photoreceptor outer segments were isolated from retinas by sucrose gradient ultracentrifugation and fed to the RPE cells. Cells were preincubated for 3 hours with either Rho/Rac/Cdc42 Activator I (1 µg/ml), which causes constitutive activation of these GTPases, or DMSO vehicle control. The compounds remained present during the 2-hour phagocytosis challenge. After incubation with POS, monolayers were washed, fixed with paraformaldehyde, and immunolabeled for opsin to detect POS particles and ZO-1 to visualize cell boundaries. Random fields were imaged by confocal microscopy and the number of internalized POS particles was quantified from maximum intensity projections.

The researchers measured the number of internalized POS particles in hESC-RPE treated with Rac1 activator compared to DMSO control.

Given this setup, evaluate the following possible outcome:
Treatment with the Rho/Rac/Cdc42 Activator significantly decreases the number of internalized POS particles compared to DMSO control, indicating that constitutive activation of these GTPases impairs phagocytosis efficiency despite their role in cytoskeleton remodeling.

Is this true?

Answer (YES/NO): YES